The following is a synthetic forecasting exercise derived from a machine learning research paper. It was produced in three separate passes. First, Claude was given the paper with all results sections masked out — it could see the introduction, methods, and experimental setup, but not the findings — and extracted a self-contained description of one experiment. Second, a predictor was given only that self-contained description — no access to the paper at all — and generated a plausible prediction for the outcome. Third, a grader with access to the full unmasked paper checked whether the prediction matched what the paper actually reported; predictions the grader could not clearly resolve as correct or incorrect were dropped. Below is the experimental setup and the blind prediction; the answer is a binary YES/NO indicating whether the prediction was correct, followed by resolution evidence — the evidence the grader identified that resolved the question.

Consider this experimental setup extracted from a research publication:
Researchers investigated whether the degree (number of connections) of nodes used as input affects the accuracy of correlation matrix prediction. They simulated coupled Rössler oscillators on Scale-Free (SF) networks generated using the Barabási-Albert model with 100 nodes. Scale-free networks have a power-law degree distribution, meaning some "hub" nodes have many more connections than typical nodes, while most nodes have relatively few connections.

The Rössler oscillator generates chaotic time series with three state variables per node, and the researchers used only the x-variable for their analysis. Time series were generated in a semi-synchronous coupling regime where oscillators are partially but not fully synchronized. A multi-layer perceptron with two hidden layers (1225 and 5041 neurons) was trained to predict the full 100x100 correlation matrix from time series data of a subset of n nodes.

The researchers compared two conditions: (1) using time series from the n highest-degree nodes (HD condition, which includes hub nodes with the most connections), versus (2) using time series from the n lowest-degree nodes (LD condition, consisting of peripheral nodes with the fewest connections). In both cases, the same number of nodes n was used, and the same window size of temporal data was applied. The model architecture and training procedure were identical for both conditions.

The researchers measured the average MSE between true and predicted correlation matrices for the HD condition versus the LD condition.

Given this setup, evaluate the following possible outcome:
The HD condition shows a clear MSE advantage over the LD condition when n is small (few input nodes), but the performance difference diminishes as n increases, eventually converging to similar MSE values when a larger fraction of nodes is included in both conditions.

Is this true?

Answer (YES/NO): NO